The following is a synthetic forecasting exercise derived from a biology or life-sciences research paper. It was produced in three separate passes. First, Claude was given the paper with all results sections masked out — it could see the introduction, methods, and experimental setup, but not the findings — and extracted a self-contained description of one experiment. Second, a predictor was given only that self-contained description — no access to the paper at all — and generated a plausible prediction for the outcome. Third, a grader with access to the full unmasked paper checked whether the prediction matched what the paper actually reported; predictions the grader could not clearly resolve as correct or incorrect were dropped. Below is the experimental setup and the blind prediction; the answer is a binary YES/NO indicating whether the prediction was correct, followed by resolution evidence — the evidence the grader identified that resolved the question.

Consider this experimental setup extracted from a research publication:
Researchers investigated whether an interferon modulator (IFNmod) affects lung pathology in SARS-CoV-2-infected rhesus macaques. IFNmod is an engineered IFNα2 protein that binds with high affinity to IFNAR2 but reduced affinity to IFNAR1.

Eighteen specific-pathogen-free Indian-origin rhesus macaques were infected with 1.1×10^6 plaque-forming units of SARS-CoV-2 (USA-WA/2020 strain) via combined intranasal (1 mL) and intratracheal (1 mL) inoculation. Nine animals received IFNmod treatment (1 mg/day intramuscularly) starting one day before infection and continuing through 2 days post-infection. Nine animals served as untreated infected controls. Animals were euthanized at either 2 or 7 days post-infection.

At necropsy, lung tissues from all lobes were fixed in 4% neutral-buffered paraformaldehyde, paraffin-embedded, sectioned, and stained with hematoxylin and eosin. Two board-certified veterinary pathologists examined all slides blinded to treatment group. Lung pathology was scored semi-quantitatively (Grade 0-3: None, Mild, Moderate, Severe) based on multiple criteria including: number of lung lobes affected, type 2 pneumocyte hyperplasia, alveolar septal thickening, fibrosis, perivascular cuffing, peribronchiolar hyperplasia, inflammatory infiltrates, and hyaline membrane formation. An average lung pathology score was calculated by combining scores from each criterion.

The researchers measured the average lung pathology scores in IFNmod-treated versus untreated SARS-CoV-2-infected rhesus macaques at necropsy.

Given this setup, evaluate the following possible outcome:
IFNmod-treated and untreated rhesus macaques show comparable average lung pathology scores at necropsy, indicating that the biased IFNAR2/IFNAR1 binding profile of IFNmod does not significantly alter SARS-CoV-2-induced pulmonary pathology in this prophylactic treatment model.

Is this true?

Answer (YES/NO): NO